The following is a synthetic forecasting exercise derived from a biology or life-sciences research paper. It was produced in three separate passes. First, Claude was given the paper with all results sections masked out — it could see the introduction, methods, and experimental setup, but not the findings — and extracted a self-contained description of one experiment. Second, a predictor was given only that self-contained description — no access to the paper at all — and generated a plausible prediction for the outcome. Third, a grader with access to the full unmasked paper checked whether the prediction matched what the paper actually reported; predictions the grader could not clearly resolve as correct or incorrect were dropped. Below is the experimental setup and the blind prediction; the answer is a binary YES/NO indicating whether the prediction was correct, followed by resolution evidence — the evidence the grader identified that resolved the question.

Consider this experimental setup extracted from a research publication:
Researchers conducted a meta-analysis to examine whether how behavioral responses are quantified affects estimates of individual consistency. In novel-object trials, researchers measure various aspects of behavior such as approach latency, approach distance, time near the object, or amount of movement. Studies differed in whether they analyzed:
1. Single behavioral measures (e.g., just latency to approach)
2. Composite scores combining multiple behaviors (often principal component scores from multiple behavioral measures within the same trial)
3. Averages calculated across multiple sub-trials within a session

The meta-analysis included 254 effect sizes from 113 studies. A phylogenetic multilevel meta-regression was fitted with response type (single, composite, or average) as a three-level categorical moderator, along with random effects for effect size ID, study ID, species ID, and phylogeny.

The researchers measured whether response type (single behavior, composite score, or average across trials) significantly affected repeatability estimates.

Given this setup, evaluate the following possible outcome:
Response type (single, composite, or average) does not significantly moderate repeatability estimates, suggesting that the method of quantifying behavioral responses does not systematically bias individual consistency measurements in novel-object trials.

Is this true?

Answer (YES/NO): YES